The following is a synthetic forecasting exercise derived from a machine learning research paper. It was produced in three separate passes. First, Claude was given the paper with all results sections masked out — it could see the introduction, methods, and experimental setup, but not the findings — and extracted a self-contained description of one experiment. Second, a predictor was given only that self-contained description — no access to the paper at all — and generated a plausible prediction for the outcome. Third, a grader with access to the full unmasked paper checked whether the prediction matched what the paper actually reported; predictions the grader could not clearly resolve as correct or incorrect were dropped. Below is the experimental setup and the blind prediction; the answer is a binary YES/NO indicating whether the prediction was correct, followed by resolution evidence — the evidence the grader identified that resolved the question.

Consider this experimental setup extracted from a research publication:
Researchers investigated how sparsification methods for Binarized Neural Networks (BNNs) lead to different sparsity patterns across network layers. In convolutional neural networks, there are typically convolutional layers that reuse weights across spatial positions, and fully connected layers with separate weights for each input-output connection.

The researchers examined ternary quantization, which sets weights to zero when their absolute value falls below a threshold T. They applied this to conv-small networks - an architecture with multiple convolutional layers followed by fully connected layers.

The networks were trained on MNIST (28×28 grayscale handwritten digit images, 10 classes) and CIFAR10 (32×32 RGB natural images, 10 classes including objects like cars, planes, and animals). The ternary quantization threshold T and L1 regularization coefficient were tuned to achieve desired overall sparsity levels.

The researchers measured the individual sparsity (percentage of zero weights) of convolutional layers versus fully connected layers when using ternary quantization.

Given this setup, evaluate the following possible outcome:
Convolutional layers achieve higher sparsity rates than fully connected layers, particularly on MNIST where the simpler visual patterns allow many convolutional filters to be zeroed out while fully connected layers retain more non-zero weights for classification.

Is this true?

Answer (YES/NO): NO